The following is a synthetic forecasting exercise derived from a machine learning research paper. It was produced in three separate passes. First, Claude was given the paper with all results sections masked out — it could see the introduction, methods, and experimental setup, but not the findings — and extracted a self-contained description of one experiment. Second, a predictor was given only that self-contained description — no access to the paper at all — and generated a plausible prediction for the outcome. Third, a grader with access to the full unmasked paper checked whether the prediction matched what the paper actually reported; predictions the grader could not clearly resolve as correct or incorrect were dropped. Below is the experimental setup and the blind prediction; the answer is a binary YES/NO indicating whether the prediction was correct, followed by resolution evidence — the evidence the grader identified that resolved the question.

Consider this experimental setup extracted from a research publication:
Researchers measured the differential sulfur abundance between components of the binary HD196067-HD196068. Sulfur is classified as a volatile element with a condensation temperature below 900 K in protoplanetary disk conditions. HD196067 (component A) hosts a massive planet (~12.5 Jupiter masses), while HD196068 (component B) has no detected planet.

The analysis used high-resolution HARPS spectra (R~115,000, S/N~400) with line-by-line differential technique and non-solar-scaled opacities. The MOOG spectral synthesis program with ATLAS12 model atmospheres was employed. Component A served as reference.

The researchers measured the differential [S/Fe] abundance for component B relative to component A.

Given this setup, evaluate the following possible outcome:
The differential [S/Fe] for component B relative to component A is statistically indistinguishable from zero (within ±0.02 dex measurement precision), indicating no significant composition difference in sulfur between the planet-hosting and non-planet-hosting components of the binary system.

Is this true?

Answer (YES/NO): NO